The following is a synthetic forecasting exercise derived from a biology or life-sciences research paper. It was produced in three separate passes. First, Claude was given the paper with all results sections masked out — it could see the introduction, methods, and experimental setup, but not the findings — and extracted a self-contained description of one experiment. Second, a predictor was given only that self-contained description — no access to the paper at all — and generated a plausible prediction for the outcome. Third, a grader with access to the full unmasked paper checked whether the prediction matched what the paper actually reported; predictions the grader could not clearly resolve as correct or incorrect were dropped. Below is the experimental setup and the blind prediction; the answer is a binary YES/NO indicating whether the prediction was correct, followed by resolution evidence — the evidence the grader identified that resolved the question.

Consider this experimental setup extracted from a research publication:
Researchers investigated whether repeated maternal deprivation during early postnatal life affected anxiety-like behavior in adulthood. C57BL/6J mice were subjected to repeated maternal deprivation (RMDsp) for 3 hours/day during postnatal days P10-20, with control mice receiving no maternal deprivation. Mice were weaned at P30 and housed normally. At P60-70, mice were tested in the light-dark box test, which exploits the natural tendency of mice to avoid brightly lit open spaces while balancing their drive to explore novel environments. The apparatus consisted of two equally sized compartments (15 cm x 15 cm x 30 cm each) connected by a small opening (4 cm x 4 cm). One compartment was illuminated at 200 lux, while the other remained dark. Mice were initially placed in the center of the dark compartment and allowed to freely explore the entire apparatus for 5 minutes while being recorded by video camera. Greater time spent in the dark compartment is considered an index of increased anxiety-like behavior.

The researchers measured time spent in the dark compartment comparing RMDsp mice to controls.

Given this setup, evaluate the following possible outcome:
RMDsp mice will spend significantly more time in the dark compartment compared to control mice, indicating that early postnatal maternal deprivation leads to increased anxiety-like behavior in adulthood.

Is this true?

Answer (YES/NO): YES